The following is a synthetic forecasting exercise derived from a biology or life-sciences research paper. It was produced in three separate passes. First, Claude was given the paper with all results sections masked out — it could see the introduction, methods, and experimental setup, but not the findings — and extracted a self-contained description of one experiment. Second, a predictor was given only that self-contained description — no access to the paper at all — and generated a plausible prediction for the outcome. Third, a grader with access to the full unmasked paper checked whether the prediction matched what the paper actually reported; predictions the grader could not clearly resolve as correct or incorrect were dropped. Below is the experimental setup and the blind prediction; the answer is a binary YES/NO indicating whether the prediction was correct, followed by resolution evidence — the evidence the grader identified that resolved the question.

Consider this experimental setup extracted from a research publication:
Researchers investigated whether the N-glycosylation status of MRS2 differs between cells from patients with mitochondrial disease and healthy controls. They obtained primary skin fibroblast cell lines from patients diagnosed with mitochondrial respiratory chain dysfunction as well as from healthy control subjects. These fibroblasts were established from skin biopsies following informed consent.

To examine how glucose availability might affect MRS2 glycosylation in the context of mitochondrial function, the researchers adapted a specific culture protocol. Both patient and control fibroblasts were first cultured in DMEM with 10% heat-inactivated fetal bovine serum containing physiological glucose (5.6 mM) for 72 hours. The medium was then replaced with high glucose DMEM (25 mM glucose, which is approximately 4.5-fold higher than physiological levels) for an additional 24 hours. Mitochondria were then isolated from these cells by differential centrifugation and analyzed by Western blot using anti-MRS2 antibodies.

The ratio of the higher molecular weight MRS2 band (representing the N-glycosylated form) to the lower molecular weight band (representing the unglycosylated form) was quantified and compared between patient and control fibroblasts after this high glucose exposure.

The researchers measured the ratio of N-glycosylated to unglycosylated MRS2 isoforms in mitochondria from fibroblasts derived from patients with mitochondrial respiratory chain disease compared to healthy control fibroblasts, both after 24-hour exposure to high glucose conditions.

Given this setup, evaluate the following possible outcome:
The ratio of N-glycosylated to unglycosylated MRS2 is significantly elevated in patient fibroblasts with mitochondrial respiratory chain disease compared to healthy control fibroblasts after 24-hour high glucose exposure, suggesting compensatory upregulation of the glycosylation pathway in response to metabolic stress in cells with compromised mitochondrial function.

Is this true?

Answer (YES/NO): YES